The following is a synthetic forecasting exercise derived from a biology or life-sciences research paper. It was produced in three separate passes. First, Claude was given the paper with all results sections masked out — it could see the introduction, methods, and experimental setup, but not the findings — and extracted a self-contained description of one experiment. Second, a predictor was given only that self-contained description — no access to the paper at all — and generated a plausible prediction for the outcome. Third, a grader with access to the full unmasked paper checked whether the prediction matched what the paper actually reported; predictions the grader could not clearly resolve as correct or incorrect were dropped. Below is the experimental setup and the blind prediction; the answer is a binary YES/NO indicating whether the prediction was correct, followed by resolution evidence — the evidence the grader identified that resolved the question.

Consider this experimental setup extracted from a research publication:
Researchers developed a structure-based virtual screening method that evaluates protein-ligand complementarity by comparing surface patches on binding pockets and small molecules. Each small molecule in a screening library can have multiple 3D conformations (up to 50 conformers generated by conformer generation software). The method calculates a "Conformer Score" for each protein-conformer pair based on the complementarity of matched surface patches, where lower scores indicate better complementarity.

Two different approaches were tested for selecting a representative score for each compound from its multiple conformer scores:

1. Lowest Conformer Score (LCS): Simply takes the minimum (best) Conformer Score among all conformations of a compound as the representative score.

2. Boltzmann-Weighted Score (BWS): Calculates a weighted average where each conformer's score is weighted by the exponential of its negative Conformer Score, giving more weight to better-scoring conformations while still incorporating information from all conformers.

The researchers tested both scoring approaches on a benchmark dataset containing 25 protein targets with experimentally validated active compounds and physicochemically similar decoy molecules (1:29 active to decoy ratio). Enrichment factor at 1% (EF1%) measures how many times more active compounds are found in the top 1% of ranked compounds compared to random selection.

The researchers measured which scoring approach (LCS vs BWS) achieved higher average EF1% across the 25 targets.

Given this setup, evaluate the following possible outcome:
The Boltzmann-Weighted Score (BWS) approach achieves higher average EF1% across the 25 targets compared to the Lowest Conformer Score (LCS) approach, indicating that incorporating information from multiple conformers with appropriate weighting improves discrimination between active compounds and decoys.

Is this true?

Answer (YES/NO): YES